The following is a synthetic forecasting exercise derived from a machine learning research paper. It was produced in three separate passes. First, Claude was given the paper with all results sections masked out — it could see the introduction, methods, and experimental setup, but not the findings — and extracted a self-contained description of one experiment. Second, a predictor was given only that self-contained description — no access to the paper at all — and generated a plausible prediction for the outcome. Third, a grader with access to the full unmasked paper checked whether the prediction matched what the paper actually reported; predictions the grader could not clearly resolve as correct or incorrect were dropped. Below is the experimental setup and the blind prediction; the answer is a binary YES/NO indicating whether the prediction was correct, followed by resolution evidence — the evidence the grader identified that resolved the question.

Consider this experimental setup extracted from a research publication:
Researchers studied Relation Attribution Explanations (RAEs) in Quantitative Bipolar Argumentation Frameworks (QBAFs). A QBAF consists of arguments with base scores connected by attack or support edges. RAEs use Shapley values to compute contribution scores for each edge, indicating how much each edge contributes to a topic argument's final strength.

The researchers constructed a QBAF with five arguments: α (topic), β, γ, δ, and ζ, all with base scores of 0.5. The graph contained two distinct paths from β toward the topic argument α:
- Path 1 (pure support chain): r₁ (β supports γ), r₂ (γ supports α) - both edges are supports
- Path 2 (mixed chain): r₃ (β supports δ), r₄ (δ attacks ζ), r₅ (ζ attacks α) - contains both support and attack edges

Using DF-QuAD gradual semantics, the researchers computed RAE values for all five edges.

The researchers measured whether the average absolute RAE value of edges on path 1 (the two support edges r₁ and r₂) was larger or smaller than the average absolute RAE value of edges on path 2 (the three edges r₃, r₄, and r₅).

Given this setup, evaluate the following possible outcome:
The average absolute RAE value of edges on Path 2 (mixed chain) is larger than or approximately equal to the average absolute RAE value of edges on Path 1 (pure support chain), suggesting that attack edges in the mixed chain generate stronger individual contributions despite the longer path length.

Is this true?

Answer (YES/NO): NO